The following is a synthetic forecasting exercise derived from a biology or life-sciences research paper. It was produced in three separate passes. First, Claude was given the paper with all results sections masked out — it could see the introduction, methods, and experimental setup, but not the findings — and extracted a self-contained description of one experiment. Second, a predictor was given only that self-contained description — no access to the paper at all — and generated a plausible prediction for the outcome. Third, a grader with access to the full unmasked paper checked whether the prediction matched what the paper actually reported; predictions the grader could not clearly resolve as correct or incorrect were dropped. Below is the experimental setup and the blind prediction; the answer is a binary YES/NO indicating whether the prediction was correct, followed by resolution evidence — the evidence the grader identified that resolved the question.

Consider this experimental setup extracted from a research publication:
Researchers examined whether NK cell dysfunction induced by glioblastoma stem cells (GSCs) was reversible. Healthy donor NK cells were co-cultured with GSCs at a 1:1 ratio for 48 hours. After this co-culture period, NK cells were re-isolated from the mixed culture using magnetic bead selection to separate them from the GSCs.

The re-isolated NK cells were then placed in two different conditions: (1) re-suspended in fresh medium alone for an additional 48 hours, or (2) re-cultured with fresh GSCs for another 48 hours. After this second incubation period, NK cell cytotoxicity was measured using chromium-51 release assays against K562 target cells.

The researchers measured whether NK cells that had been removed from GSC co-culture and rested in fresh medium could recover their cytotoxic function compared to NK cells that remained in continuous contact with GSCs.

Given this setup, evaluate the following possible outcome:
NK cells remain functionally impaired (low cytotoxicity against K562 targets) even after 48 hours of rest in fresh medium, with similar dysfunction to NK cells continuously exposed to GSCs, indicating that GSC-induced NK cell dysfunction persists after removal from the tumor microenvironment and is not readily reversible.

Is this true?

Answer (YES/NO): YES